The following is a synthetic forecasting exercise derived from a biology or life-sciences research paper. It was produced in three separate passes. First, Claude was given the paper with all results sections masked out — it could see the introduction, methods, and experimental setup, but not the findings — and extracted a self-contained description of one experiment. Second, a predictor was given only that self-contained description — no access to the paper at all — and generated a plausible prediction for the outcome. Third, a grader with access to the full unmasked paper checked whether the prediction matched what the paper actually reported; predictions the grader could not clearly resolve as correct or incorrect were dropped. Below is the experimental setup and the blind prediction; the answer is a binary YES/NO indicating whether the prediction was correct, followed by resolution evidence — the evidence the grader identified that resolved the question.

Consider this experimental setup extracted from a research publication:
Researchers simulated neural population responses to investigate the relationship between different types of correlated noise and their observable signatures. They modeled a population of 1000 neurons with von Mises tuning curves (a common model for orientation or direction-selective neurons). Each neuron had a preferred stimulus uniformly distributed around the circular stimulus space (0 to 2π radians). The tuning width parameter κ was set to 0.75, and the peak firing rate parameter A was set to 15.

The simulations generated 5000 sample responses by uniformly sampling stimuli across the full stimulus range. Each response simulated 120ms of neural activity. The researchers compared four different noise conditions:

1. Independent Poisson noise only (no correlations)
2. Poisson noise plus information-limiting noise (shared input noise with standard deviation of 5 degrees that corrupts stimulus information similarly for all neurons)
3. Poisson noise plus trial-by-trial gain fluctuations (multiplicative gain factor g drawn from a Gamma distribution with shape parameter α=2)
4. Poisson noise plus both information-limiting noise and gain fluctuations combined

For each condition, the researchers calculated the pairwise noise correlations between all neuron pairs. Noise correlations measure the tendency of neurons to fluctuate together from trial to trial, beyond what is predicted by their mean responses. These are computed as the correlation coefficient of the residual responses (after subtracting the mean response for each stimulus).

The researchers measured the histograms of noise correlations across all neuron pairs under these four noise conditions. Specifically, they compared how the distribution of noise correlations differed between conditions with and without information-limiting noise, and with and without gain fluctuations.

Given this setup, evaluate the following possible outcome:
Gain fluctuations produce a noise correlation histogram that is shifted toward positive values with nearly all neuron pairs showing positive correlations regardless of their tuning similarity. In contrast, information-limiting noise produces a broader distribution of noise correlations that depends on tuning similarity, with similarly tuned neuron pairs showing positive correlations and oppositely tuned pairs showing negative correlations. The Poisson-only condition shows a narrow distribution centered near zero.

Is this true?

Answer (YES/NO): NO